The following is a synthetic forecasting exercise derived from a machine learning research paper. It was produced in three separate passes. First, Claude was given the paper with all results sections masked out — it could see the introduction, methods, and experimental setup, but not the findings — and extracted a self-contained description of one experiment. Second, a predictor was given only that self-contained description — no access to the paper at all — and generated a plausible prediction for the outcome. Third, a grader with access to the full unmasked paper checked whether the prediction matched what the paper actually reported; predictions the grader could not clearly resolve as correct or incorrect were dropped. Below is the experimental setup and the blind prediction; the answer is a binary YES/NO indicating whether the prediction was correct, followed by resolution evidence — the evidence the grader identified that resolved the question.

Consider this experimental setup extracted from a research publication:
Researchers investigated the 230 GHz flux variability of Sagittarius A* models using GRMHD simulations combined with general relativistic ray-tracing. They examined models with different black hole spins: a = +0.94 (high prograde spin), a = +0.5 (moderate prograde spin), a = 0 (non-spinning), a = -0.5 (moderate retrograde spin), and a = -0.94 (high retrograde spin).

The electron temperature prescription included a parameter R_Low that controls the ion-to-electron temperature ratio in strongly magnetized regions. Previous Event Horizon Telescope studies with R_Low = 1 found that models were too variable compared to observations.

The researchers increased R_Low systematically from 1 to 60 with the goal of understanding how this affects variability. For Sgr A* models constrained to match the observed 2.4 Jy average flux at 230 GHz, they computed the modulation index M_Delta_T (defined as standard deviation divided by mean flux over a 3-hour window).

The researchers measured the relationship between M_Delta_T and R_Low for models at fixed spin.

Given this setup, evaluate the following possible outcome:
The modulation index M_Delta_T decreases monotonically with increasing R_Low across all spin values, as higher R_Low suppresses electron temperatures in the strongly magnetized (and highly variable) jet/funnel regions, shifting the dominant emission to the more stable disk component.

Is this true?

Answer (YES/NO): NO